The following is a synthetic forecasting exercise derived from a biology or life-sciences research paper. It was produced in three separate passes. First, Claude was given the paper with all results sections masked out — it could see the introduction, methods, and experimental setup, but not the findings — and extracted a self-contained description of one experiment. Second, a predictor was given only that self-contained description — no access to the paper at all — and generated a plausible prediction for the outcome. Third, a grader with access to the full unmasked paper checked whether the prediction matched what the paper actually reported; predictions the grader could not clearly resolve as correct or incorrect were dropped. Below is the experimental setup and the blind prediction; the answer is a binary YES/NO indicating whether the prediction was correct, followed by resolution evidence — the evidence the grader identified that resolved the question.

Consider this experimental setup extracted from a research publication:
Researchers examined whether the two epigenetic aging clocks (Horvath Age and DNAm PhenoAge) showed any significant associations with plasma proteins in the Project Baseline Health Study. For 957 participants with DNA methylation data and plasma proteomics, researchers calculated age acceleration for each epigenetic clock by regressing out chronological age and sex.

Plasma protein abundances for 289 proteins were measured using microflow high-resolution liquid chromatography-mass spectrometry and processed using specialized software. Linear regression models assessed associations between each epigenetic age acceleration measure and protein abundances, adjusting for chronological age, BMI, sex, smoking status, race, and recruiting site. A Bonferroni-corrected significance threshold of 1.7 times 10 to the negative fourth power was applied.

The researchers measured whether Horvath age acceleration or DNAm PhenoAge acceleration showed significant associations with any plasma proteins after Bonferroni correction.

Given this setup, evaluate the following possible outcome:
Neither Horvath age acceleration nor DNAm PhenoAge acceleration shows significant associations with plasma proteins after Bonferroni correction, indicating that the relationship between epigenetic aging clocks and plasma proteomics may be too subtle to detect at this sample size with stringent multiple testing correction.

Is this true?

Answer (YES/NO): NO